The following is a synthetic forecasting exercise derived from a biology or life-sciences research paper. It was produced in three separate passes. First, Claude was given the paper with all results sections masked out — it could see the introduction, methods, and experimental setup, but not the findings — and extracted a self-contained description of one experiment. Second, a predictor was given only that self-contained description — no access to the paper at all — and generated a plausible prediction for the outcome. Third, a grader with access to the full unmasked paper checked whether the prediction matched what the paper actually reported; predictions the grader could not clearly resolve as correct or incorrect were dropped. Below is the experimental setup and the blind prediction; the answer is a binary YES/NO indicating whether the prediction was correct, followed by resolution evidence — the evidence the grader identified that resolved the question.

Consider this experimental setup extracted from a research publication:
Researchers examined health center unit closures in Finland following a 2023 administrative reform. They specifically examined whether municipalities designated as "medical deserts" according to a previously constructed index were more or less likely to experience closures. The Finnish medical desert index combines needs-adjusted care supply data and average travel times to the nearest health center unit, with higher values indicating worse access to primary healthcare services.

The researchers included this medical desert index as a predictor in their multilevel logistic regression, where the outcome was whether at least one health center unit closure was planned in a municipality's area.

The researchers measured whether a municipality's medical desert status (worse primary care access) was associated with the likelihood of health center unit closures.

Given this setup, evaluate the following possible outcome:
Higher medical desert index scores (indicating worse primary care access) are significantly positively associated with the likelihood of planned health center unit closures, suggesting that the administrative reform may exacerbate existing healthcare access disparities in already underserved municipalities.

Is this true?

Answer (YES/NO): NO